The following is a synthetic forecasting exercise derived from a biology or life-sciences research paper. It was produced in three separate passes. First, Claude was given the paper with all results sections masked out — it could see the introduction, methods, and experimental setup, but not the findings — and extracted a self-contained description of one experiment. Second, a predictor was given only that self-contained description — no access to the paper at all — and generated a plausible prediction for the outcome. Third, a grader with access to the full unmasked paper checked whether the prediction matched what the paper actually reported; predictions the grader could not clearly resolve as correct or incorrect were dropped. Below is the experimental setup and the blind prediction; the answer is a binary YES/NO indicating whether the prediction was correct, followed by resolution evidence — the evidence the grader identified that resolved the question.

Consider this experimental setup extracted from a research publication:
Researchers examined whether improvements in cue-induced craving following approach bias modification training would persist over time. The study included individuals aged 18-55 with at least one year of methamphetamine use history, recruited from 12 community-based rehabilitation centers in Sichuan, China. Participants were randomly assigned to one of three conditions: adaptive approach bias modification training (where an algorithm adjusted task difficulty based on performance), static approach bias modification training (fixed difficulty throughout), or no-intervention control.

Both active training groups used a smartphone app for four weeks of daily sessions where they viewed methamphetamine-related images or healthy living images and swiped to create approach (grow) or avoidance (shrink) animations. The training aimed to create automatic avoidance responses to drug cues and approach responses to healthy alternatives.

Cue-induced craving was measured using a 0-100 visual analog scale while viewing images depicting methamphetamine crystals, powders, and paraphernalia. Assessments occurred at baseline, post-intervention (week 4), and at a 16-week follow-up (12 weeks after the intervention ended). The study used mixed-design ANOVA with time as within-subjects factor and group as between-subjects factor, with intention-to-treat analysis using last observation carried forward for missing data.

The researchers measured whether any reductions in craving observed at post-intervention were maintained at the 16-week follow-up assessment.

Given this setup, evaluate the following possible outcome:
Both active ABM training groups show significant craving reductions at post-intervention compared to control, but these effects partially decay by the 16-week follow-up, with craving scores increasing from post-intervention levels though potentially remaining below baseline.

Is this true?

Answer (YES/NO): NO